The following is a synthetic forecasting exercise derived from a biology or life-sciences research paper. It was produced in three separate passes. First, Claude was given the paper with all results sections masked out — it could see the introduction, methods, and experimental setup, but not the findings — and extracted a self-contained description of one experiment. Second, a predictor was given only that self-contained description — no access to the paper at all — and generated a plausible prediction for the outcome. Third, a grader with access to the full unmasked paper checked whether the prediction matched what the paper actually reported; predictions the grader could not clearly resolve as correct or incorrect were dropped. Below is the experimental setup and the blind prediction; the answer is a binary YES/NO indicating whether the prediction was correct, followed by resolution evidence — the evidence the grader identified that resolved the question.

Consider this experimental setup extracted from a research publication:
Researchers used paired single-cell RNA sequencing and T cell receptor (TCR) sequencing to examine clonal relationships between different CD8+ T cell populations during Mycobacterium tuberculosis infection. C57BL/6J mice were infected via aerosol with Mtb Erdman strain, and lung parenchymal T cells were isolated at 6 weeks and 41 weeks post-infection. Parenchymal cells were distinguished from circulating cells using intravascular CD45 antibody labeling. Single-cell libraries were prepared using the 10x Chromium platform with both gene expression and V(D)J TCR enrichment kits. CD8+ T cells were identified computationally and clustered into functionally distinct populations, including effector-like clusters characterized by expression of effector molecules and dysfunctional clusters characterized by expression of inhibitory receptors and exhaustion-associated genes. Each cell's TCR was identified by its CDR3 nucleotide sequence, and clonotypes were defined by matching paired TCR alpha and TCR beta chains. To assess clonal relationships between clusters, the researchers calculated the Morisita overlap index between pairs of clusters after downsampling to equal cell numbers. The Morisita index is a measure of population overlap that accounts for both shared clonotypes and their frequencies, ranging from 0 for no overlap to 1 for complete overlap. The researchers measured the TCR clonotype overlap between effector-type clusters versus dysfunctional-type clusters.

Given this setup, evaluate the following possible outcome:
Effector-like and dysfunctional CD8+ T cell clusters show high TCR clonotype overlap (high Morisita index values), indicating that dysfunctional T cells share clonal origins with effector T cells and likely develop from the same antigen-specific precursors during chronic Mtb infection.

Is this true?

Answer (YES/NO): NO